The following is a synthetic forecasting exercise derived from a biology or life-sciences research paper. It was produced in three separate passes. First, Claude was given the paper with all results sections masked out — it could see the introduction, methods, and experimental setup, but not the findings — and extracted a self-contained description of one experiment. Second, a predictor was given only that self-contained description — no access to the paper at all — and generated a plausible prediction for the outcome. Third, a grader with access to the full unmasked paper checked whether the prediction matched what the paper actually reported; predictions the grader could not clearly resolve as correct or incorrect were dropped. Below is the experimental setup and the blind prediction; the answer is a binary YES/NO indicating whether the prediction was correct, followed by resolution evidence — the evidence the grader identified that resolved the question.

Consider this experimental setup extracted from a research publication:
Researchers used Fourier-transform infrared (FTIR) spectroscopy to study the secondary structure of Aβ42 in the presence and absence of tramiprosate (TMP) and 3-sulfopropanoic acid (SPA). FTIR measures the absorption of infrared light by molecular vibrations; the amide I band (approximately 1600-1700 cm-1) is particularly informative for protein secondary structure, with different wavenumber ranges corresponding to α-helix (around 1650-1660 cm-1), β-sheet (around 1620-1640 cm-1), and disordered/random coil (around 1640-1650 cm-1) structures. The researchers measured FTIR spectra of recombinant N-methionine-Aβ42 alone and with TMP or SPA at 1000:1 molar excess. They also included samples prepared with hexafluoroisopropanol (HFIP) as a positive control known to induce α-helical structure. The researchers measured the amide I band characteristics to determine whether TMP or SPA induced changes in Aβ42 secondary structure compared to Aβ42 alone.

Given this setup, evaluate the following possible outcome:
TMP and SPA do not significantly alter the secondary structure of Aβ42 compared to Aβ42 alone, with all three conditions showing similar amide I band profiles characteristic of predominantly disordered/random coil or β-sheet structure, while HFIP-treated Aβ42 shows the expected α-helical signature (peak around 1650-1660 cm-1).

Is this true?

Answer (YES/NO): NO